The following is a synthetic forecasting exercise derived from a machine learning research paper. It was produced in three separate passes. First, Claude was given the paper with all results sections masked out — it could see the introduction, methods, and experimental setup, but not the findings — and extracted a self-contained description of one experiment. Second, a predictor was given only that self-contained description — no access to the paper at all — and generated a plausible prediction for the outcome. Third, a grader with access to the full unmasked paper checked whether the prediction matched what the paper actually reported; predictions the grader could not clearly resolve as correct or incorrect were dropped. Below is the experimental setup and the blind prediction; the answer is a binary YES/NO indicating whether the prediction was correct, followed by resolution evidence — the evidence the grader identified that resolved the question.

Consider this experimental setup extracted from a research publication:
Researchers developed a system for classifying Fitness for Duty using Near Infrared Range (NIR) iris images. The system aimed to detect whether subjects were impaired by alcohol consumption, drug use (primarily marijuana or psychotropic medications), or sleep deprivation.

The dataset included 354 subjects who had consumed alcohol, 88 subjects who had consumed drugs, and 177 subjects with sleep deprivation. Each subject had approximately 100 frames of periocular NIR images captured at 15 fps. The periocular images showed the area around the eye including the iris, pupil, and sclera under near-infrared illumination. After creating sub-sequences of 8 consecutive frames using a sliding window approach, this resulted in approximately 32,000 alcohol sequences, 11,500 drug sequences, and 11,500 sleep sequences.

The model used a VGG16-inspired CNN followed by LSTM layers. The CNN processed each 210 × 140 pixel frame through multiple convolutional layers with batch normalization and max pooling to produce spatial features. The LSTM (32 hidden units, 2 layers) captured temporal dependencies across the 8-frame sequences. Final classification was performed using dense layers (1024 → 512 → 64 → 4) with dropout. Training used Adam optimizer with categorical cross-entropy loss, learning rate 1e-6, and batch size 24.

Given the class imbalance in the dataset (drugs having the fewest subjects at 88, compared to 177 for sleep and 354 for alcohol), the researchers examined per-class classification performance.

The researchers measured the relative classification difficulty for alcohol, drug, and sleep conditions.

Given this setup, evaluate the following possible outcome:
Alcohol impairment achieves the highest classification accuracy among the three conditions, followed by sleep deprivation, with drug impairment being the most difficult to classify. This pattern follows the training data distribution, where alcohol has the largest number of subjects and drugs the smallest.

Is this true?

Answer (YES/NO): NO